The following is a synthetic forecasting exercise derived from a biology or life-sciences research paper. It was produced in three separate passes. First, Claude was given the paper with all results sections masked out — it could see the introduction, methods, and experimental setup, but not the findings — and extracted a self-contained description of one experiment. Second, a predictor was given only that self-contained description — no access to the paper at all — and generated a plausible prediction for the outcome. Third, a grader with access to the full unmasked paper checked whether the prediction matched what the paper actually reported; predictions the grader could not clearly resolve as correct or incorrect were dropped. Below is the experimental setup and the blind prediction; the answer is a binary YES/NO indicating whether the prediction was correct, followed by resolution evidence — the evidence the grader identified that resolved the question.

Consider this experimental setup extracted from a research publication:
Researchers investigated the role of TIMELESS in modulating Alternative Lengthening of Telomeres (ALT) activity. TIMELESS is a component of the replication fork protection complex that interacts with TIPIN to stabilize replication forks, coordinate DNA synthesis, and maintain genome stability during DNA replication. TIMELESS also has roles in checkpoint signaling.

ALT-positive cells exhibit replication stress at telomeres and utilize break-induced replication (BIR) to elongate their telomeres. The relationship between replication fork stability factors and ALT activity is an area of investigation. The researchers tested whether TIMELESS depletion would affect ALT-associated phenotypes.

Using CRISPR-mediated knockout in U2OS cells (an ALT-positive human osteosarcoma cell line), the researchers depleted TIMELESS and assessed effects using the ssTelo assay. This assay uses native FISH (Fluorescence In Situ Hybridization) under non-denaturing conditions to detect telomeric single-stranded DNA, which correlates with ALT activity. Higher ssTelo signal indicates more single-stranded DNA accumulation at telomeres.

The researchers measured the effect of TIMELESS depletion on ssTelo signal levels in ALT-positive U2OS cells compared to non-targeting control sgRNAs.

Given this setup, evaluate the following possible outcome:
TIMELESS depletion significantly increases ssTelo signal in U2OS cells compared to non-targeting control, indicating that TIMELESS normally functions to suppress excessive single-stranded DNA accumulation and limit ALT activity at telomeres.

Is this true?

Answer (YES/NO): YES